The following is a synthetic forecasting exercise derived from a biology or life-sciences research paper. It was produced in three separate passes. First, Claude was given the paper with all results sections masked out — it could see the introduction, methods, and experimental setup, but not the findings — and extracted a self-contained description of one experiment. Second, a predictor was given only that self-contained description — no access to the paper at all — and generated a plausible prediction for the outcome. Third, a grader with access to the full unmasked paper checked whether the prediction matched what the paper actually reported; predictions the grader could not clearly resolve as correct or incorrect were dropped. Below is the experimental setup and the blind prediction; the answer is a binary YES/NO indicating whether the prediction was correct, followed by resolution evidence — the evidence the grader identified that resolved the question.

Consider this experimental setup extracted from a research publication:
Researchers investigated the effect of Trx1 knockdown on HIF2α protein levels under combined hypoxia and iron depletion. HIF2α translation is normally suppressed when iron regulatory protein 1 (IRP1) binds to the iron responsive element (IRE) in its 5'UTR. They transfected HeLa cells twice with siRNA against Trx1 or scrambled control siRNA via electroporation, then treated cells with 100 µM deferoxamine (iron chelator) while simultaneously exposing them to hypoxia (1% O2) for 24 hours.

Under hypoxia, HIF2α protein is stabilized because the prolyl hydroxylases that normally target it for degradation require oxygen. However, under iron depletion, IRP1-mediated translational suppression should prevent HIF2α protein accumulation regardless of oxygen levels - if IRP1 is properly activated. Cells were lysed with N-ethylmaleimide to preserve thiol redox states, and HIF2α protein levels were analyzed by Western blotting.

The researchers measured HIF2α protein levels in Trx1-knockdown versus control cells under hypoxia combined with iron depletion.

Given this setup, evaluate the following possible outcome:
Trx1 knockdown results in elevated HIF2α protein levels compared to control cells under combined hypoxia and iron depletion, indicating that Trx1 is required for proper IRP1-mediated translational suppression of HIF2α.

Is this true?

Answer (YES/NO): YES